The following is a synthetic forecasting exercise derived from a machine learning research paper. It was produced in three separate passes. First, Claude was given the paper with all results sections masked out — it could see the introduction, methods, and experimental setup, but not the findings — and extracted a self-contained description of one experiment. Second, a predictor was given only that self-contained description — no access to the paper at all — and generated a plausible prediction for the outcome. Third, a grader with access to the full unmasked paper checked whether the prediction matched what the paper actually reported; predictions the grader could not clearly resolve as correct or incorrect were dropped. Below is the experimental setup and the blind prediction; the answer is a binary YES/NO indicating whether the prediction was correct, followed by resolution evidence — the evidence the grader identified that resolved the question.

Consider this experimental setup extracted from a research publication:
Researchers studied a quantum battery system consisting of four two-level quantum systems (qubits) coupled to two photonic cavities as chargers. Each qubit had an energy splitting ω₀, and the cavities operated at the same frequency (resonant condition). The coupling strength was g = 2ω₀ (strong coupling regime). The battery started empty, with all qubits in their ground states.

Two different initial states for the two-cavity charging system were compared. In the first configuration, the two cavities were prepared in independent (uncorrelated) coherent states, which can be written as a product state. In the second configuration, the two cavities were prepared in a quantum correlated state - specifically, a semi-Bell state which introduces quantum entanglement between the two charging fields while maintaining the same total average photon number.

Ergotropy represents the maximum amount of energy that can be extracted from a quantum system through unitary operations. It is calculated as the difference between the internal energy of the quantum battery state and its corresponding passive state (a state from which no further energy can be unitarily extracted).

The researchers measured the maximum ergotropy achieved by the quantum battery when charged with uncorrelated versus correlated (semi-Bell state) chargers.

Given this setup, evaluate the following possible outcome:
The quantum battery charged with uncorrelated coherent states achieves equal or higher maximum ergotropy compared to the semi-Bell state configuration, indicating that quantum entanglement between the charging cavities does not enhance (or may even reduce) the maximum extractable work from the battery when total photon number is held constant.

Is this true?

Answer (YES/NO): NO